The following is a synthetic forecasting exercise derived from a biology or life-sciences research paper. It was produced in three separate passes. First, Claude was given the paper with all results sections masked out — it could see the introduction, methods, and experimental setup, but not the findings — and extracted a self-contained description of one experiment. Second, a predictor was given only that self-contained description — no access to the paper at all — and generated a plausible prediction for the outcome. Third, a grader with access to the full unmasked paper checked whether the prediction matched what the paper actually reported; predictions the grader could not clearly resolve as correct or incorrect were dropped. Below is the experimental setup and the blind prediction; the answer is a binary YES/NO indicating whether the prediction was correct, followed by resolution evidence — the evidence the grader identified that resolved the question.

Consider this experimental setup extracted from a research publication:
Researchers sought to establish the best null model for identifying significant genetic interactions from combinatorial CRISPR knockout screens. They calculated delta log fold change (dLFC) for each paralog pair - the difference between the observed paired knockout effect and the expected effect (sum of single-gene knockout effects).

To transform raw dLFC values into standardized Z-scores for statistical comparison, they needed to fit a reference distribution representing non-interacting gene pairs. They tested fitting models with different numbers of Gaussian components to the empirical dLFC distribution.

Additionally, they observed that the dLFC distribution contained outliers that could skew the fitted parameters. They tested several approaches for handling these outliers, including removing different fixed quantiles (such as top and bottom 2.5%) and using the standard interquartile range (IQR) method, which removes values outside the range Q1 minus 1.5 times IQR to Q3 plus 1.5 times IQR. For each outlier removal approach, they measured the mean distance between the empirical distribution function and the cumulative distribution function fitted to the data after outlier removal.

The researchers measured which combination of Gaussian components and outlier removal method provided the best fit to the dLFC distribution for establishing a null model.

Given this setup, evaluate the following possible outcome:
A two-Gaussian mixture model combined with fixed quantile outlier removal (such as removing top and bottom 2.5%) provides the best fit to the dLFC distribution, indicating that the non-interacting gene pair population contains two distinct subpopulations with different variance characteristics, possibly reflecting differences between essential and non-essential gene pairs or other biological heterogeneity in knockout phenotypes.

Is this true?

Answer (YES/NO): NO